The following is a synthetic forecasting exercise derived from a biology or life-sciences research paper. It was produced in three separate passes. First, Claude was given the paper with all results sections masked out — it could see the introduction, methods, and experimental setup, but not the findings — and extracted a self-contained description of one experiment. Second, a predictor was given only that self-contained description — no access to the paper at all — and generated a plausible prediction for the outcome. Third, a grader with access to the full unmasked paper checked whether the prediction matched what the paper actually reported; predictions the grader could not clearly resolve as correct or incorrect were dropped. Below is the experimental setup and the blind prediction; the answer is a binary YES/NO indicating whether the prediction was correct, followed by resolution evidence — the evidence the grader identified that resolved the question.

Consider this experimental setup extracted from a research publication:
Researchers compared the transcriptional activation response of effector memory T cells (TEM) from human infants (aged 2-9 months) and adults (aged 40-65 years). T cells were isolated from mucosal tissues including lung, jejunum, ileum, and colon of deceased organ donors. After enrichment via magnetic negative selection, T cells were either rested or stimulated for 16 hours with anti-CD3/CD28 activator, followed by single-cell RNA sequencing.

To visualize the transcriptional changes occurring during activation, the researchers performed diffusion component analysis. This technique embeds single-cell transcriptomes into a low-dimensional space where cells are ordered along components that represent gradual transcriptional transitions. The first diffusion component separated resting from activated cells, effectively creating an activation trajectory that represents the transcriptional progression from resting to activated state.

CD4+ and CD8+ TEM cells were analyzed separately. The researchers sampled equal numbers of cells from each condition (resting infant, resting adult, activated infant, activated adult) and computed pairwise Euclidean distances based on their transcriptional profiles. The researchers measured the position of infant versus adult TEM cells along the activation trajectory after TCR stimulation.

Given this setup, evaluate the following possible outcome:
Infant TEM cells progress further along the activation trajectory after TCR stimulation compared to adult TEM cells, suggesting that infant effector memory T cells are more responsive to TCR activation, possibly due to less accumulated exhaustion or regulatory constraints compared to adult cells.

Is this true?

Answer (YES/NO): NO